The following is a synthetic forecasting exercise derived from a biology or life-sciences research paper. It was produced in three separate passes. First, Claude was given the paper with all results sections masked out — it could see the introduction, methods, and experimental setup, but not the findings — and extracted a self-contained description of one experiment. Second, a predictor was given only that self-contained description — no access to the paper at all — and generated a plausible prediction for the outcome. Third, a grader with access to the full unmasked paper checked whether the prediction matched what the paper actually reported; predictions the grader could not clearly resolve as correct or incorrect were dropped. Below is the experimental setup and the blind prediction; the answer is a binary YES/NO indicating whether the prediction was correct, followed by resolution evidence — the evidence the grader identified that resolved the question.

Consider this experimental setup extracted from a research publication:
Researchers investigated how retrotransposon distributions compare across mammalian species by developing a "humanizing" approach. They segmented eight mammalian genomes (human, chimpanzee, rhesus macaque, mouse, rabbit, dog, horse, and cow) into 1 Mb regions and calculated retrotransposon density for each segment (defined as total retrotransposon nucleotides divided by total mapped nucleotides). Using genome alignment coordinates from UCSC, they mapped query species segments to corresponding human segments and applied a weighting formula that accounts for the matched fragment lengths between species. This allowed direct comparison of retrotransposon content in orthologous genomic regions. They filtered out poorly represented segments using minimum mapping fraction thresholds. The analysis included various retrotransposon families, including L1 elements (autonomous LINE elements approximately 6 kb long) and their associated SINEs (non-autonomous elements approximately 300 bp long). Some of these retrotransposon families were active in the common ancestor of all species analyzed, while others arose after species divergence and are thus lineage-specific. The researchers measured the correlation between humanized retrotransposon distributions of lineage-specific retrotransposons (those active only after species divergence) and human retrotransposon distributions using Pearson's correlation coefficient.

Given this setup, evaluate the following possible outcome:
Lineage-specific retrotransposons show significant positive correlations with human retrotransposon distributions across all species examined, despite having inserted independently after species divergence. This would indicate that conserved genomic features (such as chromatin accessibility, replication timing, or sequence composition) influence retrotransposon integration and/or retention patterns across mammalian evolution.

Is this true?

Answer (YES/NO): YES